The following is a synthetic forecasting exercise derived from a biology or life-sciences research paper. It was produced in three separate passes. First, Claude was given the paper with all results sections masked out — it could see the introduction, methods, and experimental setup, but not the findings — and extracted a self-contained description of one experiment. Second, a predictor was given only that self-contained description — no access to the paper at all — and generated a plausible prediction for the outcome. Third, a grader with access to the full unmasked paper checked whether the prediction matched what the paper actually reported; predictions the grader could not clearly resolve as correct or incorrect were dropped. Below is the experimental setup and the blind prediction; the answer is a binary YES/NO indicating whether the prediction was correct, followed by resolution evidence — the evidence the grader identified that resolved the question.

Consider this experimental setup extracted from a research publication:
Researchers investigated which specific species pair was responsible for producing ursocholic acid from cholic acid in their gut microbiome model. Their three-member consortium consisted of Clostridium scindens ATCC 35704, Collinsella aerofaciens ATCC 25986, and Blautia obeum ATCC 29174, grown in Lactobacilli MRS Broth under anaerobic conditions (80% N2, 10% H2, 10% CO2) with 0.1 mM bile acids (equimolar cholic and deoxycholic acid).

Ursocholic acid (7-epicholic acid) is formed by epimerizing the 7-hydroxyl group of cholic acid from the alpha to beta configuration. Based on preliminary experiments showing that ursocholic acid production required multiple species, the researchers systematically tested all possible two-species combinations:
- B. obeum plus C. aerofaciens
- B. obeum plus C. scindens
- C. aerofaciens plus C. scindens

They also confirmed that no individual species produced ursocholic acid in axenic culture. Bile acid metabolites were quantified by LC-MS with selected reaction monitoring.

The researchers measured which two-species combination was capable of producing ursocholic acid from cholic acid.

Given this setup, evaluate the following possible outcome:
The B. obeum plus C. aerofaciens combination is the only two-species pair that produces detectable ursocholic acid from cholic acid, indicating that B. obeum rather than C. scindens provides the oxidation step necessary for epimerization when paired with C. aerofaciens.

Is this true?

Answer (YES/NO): YES